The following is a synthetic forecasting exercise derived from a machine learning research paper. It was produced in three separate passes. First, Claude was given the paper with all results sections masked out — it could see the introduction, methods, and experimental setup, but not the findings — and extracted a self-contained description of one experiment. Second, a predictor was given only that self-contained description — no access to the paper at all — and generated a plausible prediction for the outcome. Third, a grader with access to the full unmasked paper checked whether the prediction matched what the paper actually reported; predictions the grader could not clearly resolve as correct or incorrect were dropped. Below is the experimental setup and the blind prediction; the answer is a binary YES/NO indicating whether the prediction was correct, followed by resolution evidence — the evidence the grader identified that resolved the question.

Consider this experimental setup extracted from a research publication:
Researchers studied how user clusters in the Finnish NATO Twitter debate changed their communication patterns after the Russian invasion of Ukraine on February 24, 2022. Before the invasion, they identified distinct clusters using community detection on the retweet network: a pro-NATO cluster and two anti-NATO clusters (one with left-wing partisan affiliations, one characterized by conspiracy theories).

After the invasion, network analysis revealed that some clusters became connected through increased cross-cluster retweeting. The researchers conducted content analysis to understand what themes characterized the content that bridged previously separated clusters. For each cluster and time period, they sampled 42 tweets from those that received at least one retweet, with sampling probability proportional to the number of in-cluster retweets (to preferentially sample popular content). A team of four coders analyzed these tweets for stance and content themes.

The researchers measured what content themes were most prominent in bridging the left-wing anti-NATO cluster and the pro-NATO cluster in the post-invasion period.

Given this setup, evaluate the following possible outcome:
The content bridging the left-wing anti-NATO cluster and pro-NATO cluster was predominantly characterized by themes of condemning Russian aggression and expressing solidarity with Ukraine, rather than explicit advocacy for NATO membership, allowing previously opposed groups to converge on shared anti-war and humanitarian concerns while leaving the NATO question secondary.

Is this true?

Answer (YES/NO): NO